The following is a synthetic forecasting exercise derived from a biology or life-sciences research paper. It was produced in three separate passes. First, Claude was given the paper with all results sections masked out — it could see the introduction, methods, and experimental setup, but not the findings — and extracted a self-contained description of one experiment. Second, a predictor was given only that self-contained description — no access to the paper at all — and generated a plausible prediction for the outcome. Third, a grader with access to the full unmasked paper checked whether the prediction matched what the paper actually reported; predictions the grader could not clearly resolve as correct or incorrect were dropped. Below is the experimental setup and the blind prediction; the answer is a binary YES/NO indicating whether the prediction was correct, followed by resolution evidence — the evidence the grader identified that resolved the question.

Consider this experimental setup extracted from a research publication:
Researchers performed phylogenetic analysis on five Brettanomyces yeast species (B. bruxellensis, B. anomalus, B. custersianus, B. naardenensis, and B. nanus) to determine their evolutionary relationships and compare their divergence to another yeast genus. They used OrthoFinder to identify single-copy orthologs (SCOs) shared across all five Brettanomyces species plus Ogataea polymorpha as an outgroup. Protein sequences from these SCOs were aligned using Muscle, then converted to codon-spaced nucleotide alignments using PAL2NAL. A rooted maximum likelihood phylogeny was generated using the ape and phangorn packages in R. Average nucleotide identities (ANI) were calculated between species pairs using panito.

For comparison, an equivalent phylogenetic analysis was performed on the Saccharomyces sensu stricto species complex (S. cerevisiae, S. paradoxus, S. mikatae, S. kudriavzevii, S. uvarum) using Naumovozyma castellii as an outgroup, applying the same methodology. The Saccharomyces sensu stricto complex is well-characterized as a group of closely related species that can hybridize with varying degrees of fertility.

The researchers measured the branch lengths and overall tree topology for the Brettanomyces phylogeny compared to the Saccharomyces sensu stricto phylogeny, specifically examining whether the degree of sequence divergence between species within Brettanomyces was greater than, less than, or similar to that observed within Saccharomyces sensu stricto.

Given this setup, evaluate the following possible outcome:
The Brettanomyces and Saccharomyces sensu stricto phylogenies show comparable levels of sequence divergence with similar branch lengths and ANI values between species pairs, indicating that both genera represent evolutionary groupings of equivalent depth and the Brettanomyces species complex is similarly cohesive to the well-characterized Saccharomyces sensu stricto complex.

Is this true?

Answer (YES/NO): NO